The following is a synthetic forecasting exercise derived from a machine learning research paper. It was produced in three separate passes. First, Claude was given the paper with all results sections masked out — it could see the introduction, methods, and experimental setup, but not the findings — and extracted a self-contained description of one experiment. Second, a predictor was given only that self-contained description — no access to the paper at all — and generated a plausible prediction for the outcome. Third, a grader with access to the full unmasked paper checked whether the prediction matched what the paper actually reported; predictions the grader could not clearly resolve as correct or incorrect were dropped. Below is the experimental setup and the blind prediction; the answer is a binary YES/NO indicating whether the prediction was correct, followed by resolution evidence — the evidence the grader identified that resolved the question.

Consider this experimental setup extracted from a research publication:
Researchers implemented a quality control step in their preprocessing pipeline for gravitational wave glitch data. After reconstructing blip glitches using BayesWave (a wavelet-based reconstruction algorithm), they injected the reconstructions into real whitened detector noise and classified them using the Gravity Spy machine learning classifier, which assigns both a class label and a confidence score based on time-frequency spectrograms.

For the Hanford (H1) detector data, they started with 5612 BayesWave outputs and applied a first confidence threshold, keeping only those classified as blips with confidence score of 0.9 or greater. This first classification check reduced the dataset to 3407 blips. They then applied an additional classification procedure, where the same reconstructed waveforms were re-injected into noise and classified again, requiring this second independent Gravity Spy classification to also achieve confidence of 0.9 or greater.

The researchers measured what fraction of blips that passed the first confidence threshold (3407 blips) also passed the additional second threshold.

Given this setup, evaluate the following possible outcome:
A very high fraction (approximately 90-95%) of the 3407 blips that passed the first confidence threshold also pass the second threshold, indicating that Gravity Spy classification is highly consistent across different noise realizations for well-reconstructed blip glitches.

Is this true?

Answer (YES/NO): NO